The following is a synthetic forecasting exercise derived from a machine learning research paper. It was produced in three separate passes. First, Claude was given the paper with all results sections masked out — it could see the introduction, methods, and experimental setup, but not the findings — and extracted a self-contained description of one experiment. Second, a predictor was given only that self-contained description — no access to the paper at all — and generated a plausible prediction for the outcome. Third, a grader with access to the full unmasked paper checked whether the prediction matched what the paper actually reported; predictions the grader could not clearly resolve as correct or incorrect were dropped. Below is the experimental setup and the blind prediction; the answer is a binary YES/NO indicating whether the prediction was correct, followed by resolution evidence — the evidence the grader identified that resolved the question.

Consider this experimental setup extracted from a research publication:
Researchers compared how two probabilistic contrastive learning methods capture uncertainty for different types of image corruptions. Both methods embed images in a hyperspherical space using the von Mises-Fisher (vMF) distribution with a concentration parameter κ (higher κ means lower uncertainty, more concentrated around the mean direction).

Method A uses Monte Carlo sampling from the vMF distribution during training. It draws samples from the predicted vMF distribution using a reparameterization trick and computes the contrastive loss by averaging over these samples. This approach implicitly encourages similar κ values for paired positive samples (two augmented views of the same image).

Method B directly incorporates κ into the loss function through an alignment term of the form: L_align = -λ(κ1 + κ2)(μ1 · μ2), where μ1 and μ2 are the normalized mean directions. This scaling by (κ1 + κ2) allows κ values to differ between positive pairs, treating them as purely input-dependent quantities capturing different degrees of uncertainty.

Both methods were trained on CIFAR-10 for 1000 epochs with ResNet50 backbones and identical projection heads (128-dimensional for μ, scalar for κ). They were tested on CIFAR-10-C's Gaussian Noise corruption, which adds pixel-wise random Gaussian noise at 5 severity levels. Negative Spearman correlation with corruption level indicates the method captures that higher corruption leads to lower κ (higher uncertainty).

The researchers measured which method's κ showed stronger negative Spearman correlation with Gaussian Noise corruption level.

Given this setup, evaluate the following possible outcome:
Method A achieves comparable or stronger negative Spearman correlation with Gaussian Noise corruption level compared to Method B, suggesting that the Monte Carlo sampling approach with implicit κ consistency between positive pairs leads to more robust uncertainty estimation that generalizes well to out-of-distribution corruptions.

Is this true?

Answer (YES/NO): YES